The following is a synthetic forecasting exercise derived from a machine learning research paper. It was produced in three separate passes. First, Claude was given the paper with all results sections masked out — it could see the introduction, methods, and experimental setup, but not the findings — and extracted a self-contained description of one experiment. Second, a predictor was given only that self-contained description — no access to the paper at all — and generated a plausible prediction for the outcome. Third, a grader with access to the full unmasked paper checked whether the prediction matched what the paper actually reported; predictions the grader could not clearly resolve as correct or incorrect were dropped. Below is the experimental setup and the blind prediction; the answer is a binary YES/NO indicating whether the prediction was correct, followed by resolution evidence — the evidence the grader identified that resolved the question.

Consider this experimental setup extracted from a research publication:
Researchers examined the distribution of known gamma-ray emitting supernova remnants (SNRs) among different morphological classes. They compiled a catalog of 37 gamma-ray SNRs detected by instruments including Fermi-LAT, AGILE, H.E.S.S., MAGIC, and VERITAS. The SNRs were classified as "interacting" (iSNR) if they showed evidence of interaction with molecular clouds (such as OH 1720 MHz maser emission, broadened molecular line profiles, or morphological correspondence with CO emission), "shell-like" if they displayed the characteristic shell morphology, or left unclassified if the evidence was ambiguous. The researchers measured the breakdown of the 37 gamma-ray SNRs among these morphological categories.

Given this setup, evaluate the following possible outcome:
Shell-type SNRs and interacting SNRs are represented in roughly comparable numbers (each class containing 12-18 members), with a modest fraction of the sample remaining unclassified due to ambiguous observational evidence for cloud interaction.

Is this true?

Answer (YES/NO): NO